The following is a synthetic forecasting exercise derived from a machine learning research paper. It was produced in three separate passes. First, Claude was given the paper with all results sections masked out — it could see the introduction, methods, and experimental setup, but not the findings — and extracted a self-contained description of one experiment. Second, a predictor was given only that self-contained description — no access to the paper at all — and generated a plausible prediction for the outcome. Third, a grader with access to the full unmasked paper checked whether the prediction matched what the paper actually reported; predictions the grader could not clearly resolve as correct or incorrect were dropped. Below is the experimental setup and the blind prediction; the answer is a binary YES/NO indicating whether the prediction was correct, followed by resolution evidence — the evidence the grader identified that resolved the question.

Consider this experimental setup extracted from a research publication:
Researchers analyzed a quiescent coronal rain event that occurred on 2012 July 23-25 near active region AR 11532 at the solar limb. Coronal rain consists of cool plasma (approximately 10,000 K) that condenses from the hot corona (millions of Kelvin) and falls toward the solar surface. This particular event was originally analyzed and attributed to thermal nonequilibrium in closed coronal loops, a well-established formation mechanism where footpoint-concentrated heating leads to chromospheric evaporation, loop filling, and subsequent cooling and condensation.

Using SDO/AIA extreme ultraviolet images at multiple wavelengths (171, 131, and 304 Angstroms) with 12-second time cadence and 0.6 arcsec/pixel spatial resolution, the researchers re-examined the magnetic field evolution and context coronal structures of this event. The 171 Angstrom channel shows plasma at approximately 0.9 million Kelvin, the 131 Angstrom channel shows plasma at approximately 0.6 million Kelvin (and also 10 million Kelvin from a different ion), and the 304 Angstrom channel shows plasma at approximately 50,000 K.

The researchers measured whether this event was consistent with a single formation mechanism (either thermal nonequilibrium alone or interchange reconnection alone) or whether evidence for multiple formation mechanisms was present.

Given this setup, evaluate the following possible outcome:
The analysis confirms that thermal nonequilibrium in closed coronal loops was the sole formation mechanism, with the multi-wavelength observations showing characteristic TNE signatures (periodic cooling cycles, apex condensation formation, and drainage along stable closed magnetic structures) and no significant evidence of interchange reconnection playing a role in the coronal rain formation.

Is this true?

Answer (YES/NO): NO